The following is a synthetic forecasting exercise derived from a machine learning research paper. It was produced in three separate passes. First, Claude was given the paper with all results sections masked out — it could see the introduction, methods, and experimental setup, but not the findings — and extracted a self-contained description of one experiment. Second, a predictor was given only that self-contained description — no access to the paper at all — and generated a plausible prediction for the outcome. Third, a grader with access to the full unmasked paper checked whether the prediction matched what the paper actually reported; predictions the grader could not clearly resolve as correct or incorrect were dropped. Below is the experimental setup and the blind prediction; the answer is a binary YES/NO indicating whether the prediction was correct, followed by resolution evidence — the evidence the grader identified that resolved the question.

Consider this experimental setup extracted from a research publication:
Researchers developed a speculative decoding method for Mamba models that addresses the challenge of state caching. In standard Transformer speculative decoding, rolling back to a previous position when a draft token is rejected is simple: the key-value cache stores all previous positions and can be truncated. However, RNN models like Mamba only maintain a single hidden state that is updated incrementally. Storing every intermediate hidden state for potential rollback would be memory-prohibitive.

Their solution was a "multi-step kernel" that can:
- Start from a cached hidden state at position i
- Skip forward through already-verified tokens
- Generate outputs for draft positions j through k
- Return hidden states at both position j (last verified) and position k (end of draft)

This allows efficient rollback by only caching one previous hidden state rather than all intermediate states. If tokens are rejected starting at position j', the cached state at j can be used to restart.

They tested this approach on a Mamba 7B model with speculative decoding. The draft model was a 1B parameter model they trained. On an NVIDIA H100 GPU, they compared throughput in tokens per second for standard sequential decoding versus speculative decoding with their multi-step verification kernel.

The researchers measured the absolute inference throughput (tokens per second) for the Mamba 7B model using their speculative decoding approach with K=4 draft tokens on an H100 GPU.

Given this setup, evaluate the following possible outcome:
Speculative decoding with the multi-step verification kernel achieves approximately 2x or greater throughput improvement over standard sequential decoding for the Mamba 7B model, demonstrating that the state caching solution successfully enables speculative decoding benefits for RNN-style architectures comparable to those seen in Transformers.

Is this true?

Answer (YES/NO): YES